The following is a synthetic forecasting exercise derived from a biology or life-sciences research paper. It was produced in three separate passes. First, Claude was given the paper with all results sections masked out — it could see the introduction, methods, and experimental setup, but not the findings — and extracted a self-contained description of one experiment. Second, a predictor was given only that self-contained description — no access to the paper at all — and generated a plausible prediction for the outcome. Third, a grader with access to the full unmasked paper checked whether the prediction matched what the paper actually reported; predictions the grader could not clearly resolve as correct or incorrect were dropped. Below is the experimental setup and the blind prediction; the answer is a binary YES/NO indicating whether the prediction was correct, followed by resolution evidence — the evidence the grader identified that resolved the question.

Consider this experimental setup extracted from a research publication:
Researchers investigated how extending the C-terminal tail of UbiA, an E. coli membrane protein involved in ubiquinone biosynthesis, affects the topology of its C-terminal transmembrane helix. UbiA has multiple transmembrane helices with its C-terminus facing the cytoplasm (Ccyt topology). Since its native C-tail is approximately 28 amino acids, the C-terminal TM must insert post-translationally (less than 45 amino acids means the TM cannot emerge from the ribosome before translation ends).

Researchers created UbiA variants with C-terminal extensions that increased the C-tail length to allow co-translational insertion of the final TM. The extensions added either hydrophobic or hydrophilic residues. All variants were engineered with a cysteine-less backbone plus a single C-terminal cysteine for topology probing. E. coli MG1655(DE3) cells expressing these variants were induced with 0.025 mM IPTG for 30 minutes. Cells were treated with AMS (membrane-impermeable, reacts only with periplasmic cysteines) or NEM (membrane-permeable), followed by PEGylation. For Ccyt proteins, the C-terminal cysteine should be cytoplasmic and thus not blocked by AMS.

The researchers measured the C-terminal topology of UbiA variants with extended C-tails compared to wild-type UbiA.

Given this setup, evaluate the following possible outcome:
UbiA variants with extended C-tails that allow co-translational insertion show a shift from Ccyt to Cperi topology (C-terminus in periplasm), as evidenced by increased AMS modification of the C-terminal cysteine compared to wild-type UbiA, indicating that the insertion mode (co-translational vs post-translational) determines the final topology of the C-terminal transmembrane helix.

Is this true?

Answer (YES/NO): NO